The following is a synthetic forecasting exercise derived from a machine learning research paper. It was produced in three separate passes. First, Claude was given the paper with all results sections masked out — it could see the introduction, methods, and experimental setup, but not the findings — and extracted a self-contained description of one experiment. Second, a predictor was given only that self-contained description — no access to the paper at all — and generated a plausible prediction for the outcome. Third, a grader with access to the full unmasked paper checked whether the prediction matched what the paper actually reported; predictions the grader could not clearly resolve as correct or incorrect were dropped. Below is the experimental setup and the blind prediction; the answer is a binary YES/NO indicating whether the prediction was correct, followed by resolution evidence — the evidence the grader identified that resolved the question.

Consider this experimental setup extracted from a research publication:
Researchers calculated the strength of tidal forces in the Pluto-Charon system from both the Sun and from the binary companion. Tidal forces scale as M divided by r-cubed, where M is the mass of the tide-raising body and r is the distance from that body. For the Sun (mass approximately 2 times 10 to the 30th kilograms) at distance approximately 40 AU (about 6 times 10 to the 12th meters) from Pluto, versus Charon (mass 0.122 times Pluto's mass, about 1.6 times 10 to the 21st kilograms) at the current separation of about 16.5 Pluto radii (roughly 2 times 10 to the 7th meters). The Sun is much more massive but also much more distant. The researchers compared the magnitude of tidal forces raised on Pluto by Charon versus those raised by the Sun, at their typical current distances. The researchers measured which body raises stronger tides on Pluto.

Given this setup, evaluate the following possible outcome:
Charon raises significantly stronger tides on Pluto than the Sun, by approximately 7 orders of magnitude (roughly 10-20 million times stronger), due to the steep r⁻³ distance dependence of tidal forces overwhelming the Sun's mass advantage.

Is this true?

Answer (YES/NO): YES